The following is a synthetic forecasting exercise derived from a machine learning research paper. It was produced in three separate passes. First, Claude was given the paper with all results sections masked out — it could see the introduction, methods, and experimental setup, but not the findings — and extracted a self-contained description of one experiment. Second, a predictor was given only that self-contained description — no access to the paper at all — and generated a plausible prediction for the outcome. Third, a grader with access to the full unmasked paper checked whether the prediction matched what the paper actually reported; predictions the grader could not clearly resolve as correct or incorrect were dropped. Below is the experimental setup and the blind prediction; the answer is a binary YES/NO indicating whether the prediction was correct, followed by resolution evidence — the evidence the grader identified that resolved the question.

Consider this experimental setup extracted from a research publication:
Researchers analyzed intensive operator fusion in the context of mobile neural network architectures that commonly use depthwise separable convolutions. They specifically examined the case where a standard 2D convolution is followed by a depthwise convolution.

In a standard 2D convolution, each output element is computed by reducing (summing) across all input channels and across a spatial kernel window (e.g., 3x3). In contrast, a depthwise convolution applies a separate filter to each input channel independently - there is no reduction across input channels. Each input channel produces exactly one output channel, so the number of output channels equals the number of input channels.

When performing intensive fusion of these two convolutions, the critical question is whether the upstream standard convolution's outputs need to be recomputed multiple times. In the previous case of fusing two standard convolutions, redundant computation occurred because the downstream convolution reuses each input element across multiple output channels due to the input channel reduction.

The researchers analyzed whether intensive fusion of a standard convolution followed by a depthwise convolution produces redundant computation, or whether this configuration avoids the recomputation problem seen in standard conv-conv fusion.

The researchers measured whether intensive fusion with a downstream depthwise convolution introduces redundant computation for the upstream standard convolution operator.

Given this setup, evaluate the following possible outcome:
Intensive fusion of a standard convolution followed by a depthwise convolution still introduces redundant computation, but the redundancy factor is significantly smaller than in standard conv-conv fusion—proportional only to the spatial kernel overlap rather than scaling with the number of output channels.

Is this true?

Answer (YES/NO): NO